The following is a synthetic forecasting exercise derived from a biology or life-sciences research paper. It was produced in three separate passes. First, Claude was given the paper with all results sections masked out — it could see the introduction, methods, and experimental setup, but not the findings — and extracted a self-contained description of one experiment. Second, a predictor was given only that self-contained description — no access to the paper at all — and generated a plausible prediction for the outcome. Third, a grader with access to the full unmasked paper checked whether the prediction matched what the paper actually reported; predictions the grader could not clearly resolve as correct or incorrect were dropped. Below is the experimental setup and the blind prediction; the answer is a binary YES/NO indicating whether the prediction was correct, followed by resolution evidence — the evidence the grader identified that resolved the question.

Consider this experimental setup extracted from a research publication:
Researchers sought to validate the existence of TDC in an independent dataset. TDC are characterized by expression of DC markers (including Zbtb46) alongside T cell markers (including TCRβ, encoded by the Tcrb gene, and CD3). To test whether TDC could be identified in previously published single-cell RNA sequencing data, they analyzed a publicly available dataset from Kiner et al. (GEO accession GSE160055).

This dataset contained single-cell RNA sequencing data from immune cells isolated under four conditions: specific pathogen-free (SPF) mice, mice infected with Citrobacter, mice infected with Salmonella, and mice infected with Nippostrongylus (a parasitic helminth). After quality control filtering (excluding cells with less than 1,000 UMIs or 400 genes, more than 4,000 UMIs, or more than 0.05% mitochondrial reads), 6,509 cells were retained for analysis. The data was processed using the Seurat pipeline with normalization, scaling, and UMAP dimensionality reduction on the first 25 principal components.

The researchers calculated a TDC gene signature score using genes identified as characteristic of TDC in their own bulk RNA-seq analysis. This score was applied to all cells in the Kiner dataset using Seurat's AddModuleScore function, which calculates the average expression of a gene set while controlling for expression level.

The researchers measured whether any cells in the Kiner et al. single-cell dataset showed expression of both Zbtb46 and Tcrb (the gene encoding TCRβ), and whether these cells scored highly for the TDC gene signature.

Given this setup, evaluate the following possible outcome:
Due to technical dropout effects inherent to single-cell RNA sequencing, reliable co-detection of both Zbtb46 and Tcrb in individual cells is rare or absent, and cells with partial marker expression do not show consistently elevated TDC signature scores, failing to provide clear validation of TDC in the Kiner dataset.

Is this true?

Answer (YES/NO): NO